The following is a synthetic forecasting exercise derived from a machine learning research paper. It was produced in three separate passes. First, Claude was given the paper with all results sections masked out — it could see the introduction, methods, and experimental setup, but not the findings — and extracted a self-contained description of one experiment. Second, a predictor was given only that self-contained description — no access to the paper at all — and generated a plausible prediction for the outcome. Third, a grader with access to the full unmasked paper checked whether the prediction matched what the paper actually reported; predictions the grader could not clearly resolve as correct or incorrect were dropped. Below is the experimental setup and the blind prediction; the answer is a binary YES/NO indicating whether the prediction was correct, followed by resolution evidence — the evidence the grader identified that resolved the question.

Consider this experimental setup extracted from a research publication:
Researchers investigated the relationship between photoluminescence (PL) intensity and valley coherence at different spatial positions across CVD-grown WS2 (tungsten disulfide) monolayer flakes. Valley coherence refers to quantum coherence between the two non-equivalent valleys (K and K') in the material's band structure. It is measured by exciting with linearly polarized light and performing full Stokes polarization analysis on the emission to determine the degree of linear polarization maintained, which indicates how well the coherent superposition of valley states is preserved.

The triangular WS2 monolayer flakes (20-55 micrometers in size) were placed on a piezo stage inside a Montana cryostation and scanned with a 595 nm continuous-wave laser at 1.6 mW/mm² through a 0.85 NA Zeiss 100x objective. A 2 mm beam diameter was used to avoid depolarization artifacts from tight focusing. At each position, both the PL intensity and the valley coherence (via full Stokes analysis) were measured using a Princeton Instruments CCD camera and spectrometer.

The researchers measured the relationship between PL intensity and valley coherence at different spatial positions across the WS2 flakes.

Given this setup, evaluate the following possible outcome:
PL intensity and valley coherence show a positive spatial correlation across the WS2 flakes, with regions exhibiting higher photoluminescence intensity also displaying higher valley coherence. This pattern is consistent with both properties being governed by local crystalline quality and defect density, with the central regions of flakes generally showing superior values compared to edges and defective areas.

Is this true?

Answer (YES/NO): NO